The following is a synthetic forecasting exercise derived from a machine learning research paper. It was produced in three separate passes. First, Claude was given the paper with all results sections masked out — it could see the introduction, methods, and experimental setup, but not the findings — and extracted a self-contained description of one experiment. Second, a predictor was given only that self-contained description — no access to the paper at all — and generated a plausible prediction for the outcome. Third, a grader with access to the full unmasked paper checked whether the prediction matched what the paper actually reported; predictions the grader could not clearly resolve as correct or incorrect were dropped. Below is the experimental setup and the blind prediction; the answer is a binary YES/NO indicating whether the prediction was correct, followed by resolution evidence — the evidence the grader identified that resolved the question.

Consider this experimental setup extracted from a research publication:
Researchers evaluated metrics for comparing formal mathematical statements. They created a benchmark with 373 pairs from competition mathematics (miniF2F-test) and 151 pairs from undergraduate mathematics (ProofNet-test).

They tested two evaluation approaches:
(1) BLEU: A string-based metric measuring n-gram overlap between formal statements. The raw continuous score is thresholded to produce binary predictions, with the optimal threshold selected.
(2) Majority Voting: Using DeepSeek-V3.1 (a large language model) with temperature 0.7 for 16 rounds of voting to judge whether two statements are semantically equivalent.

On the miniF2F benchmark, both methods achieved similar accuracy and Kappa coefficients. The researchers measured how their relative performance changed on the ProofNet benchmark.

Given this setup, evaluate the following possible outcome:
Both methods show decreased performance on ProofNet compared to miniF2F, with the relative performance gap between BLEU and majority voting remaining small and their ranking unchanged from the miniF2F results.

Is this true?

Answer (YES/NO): NO